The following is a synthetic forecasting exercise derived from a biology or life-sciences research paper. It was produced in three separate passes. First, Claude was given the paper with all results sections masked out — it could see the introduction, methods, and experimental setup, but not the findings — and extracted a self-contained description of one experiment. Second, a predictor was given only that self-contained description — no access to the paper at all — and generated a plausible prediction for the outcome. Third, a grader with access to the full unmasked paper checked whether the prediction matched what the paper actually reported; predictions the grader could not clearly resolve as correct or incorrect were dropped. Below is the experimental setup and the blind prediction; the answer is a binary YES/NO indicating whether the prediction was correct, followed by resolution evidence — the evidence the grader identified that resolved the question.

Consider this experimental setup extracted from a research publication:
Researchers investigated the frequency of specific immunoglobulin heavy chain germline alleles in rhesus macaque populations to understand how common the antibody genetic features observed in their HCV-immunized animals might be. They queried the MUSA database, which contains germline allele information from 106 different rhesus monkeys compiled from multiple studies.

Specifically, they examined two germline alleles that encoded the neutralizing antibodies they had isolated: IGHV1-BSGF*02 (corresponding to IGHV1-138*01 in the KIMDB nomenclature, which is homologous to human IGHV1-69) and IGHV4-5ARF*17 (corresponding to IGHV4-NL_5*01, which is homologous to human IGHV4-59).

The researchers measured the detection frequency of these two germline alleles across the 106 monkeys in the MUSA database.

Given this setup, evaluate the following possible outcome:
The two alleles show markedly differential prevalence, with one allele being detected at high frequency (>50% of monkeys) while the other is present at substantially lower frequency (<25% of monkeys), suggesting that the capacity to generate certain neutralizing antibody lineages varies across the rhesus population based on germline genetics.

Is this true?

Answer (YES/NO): NO